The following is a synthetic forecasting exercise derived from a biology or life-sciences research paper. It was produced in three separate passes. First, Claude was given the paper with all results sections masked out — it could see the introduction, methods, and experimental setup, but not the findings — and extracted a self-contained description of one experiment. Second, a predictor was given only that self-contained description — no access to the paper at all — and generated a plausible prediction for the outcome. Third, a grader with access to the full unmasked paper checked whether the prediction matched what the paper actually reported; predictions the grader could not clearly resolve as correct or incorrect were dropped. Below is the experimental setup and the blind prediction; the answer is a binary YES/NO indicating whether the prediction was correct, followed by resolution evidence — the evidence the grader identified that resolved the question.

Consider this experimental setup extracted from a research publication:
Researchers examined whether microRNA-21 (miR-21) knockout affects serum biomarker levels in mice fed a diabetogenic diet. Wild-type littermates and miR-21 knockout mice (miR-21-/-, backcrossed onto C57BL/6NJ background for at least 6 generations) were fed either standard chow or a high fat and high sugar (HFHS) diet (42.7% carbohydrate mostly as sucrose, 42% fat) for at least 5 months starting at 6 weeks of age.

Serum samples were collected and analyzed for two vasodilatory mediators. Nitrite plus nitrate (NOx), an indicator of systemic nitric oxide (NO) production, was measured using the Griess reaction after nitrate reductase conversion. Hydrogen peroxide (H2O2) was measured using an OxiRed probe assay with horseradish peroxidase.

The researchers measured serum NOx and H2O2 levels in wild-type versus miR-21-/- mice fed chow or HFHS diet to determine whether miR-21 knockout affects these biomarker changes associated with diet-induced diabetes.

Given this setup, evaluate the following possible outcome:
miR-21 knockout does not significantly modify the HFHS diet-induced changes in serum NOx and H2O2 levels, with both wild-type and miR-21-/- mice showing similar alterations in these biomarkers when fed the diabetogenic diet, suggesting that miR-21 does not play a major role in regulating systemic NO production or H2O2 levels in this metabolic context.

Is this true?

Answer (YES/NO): NO